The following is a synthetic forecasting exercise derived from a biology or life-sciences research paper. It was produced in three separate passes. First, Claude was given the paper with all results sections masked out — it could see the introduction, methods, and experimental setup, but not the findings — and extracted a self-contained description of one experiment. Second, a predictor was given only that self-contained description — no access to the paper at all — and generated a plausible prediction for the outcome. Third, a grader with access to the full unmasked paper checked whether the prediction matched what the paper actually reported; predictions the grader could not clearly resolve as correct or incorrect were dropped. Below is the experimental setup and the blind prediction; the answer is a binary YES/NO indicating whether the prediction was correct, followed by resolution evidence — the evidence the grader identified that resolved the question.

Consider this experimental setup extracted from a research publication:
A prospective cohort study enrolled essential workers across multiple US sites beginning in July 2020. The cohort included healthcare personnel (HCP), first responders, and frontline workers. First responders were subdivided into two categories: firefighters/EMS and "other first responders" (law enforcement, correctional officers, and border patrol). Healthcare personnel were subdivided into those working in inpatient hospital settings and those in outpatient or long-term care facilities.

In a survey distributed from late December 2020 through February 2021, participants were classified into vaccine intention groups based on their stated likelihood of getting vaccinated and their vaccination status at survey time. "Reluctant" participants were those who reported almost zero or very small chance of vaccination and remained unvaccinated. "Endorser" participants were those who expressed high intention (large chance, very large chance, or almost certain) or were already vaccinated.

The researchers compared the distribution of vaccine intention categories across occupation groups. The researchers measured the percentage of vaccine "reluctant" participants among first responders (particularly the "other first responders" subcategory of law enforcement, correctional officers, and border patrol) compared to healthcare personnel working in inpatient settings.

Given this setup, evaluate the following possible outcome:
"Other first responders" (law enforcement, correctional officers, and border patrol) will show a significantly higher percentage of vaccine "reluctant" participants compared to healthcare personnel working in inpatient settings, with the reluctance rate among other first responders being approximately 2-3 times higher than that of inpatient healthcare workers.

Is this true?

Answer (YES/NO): YES